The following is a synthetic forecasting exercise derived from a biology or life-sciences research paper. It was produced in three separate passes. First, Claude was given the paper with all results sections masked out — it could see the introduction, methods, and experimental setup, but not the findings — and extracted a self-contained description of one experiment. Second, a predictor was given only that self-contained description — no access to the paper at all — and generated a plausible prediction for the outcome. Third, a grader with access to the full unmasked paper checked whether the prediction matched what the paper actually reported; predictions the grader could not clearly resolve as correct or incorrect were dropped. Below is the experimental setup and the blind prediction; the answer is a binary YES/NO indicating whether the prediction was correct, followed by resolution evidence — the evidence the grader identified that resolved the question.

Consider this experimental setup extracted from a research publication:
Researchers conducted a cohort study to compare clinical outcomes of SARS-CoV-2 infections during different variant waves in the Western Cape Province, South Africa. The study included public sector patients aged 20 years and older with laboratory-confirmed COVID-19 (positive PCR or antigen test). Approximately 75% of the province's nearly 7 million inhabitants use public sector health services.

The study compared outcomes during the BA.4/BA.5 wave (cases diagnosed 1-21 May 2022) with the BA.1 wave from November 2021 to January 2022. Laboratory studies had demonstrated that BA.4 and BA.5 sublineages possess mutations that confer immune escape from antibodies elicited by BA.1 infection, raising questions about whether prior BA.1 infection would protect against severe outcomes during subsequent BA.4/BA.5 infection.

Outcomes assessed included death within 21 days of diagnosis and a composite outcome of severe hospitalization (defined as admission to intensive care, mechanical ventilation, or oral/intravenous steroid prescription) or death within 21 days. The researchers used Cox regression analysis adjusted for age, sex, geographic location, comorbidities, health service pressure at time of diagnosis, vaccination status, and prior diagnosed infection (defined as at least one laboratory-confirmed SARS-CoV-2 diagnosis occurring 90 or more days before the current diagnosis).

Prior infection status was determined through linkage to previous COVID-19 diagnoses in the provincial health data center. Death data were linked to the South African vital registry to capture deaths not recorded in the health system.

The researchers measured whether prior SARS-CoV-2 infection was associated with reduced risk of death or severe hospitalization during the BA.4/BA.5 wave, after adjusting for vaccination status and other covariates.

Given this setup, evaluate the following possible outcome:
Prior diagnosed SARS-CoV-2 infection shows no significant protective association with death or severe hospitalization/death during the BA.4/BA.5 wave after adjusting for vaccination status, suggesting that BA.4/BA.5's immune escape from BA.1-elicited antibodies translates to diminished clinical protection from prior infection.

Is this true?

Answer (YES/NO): NO